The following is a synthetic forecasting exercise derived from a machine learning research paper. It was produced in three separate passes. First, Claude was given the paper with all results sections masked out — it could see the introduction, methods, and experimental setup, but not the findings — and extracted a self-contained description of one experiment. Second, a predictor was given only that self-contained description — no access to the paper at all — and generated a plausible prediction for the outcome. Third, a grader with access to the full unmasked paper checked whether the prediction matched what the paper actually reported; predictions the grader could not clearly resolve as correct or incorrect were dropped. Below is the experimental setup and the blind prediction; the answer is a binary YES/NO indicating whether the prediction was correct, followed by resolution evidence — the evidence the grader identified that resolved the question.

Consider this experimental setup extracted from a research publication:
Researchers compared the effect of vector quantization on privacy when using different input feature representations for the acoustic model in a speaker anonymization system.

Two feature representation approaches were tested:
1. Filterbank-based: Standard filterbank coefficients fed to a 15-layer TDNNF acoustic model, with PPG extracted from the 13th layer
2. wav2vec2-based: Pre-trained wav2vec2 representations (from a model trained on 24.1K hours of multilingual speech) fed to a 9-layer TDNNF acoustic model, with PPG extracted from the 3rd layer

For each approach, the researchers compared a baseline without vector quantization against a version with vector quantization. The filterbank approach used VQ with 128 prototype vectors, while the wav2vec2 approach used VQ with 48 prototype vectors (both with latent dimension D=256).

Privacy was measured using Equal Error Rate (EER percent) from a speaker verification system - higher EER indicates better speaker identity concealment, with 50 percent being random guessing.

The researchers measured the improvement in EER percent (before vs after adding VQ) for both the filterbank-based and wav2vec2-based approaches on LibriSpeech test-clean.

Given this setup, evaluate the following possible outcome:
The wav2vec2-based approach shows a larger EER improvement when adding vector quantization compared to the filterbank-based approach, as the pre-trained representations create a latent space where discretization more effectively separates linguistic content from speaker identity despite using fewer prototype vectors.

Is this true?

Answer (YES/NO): YES